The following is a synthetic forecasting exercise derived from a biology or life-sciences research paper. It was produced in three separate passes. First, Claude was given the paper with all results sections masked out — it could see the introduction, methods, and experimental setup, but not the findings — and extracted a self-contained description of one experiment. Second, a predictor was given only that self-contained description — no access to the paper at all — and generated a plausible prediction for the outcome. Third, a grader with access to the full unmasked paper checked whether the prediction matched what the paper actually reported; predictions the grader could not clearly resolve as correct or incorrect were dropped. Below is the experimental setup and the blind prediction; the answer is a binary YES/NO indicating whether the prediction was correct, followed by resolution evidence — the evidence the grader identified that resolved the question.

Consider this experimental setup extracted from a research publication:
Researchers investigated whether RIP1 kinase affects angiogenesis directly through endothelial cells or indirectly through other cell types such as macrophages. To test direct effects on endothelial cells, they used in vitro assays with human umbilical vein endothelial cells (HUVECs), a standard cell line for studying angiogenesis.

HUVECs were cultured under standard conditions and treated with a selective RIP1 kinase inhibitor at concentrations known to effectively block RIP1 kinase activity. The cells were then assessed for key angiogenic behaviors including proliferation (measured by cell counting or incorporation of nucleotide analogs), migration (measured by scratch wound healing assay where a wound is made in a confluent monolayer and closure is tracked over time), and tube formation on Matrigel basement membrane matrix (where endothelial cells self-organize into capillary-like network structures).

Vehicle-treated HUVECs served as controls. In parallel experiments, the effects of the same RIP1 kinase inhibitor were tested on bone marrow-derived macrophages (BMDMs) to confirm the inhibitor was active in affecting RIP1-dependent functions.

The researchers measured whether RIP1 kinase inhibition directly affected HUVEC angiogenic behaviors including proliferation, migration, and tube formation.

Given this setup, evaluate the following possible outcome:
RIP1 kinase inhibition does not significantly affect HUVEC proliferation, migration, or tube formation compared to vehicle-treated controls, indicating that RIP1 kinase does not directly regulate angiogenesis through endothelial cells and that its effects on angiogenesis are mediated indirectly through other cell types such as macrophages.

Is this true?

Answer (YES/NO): YES